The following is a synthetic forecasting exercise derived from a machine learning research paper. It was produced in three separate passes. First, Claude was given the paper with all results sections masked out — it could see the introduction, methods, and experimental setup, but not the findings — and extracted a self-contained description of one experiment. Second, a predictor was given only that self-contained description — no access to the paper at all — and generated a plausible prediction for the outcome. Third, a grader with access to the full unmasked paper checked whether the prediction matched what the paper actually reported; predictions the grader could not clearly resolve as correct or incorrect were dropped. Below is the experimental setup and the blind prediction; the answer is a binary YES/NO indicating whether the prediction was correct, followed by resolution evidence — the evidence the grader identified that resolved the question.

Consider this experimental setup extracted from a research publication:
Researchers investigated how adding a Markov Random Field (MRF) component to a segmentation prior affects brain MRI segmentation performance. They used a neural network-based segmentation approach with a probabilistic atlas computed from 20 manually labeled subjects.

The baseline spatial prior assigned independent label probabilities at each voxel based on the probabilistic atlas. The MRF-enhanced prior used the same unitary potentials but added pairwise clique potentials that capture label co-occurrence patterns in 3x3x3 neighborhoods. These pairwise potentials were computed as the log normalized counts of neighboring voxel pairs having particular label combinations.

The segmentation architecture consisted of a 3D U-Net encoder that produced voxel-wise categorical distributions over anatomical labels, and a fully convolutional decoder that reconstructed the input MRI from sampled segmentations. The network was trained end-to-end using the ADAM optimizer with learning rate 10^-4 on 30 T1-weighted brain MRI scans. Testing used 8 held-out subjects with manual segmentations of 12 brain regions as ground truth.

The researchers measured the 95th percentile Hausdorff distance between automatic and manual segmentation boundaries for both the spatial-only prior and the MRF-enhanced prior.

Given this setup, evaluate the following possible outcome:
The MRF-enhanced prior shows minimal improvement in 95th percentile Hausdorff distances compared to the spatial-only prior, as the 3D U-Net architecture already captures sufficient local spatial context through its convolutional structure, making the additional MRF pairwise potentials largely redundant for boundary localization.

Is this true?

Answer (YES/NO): NO